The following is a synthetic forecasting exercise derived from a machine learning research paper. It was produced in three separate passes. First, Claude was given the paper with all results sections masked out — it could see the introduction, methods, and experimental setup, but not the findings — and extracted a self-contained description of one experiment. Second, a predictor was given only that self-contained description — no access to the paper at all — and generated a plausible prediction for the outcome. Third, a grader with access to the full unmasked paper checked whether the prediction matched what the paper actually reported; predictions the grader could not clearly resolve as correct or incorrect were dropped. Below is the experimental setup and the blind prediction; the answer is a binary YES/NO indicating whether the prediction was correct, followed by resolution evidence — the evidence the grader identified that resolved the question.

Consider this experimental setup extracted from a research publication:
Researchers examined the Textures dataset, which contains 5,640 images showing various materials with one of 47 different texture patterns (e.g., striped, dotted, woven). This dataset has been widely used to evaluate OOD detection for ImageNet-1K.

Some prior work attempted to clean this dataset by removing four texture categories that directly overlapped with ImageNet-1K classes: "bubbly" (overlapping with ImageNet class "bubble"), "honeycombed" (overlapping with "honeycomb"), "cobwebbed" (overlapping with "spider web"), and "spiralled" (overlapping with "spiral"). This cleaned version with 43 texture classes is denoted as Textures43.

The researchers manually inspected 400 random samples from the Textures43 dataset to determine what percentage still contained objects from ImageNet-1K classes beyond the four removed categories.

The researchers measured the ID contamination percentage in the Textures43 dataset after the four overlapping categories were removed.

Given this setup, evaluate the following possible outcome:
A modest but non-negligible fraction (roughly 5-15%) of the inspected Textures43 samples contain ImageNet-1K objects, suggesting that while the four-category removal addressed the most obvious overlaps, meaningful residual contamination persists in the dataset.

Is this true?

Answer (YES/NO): NO